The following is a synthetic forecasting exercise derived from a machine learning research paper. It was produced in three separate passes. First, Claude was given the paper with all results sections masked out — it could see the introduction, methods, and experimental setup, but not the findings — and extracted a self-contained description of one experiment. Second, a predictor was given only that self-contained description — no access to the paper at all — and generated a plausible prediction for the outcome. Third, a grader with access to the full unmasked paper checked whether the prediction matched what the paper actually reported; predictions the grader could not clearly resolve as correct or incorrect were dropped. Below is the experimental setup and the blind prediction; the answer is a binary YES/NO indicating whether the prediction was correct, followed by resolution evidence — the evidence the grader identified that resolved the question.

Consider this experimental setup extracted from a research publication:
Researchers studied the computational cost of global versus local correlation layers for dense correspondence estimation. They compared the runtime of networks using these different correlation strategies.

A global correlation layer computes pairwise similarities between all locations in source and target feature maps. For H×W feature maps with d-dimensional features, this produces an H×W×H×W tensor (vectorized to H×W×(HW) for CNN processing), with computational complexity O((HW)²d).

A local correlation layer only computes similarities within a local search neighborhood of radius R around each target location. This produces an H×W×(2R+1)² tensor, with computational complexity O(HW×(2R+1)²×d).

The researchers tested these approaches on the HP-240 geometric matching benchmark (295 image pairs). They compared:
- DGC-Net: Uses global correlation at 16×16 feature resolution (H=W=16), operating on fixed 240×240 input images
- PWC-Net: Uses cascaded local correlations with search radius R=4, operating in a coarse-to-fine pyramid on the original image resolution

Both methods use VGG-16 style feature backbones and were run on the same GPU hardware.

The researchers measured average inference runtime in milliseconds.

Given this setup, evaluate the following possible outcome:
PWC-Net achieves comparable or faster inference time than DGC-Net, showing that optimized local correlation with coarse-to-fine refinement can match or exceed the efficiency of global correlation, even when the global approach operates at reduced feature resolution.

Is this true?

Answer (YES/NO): YES